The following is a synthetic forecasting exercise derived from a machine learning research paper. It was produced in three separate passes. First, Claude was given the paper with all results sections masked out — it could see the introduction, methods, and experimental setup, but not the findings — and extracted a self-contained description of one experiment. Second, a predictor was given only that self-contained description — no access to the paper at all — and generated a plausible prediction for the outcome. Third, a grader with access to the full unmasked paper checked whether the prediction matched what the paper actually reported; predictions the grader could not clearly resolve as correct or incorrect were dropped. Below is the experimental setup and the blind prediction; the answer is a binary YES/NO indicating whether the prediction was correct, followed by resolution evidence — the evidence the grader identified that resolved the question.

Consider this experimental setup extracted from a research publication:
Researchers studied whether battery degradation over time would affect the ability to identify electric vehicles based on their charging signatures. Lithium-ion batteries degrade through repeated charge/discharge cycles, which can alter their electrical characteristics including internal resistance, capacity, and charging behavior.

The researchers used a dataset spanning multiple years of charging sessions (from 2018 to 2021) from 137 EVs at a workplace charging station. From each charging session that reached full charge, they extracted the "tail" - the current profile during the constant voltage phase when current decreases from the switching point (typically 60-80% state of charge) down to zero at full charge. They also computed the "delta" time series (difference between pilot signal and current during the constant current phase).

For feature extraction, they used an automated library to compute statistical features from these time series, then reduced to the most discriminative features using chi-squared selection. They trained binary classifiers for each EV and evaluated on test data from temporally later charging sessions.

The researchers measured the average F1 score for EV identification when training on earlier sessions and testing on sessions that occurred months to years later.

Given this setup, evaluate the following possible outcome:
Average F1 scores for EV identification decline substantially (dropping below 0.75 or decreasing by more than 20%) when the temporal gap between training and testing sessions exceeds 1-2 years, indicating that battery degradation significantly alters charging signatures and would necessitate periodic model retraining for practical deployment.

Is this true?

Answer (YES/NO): NO